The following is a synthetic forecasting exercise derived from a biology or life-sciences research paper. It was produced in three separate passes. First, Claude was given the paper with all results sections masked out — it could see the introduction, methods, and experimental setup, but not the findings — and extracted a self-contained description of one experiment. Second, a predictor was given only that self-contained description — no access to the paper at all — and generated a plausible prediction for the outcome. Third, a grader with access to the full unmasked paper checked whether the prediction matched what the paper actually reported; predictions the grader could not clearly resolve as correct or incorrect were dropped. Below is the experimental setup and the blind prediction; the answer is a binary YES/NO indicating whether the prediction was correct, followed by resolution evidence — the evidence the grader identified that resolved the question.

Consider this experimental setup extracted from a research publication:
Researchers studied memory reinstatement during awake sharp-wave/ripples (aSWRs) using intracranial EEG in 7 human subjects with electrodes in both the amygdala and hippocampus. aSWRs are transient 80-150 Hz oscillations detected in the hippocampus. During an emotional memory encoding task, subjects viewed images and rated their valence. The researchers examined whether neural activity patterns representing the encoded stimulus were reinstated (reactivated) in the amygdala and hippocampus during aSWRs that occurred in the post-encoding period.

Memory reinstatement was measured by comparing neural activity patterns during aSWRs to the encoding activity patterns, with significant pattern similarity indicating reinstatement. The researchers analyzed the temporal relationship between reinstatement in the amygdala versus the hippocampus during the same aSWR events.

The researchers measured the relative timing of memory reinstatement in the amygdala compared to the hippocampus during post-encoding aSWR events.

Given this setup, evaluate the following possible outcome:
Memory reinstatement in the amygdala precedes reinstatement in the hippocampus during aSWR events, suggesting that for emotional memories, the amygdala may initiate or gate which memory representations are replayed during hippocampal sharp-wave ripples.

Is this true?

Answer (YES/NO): YES